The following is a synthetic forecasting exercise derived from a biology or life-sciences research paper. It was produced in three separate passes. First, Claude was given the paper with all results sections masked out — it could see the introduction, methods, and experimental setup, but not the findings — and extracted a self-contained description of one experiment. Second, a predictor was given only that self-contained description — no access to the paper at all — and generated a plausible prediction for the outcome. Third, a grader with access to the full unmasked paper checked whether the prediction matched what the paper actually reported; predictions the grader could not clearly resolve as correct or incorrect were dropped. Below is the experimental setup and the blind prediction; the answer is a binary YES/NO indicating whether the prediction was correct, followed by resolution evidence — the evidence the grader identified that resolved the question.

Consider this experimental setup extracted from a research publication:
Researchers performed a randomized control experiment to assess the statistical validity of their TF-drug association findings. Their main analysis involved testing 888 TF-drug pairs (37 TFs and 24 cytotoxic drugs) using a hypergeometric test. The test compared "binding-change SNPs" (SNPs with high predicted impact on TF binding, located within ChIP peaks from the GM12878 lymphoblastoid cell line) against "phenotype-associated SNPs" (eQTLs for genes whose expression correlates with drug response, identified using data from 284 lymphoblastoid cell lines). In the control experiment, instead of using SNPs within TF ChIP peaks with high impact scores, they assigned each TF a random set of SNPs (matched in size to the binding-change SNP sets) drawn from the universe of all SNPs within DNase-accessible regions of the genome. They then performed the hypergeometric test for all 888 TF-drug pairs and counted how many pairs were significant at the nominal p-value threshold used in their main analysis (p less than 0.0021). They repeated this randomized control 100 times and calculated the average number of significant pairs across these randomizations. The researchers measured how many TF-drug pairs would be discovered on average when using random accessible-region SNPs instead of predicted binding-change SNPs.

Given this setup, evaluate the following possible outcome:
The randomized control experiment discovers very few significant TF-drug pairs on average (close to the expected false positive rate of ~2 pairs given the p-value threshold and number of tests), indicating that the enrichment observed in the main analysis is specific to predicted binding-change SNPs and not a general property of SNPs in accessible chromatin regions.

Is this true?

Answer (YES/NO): YES